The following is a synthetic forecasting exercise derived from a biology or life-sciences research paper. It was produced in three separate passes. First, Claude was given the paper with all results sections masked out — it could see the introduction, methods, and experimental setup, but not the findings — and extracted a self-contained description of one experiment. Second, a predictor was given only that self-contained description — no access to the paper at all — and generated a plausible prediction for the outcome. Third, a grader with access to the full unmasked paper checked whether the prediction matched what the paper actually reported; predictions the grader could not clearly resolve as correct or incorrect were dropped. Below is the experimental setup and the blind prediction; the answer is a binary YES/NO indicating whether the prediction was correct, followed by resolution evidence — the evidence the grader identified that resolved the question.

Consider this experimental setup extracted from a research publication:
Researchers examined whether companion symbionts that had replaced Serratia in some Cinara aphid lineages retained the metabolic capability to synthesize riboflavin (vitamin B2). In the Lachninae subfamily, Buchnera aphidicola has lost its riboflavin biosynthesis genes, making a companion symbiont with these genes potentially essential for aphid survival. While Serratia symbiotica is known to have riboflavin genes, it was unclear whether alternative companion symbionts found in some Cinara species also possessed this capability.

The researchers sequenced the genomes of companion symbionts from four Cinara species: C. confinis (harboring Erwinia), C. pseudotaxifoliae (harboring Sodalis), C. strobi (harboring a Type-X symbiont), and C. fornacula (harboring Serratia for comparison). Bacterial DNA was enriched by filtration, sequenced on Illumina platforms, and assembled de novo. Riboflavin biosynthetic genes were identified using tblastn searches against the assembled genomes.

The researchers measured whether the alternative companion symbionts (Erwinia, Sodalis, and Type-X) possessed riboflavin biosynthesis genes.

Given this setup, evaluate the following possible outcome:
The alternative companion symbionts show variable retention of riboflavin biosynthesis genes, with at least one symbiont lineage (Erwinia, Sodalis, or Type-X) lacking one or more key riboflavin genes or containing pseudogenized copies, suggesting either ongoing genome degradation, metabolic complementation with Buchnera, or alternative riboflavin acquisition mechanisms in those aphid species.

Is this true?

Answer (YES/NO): NO